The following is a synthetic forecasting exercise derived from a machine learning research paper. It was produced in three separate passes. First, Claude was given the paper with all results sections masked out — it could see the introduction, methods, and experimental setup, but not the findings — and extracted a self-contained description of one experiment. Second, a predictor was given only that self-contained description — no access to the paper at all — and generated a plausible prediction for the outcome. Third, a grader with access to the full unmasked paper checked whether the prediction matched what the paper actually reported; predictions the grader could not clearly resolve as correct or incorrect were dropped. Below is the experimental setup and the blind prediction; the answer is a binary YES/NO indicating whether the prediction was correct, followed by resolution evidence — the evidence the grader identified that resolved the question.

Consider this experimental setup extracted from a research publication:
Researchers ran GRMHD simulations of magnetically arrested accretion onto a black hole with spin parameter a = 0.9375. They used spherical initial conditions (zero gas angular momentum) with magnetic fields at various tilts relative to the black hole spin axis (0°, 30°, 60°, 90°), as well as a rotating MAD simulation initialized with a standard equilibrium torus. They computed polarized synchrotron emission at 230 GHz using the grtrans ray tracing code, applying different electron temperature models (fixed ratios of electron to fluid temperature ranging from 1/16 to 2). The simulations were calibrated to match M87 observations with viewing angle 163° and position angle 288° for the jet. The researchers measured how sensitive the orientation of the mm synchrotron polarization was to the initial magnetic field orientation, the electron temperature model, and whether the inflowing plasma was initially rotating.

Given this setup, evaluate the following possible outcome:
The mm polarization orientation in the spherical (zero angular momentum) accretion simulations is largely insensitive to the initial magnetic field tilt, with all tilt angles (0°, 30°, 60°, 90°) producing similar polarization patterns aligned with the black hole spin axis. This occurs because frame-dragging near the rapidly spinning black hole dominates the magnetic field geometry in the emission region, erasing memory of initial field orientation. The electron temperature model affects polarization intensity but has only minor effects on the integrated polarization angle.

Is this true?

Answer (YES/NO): NO